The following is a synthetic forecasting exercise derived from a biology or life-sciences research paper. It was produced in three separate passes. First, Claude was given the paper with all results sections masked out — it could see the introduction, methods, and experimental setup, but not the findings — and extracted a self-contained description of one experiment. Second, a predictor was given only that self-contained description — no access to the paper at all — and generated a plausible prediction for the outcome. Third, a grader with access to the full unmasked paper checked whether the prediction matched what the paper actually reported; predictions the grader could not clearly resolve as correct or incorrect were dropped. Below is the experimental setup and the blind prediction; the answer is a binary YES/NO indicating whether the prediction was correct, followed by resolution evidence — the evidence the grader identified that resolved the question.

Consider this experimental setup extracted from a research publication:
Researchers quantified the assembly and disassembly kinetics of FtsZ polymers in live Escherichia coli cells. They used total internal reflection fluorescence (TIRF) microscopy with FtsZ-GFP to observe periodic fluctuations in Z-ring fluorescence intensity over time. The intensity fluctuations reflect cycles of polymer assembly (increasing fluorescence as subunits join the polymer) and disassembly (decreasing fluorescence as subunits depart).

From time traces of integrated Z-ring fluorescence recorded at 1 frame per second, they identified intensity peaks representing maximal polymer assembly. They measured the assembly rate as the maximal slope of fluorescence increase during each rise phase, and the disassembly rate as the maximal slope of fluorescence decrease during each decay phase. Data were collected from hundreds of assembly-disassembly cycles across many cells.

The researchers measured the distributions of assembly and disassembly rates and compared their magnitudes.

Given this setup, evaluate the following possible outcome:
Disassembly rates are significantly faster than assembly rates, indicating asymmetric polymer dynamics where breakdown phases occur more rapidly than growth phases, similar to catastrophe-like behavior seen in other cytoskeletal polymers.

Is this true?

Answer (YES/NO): NO